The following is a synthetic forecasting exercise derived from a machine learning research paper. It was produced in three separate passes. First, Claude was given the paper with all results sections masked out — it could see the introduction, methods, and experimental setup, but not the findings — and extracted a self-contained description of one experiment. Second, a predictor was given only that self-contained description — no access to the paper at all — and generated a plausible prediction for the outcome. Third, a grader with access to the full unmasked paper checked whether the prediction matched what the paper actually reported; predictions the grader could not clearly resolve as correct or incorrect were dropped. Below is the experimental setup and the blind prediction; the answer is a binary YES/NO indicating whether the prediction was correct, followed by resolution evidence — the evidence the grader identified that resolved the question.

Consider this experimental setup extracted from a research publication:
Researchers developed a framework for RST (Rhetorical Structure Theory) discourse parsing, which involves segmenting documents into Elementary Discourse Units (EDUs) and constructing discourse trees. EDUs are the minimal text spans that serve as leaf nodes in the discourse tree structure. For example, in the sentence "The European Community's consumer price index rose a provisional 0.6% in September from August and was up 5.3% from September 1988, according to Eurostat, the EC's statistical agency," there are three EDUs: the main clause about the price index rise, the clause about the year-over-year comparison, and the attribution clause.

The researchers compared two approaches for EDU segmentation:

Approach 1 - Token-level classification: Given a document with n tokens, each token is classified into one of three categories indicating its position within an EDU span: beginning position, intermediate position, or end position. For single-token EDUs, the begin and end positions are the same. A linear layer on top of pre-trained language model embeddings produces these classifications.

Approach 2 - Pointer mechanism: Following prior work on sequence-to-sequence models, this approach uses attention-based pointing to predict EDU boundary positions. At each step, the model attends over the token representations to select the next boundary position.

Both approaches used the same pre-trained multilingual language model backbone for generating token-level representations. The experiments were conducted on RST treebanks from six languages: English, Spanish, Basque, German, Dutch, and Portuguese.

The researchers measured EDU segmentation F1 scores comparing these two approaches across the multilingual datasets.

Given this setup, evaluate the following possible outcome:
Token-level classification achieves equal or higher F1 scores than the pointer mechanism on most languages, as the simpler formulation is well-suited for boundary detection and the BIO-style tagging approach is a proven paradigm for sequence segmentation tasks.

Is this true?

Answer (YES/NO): YES